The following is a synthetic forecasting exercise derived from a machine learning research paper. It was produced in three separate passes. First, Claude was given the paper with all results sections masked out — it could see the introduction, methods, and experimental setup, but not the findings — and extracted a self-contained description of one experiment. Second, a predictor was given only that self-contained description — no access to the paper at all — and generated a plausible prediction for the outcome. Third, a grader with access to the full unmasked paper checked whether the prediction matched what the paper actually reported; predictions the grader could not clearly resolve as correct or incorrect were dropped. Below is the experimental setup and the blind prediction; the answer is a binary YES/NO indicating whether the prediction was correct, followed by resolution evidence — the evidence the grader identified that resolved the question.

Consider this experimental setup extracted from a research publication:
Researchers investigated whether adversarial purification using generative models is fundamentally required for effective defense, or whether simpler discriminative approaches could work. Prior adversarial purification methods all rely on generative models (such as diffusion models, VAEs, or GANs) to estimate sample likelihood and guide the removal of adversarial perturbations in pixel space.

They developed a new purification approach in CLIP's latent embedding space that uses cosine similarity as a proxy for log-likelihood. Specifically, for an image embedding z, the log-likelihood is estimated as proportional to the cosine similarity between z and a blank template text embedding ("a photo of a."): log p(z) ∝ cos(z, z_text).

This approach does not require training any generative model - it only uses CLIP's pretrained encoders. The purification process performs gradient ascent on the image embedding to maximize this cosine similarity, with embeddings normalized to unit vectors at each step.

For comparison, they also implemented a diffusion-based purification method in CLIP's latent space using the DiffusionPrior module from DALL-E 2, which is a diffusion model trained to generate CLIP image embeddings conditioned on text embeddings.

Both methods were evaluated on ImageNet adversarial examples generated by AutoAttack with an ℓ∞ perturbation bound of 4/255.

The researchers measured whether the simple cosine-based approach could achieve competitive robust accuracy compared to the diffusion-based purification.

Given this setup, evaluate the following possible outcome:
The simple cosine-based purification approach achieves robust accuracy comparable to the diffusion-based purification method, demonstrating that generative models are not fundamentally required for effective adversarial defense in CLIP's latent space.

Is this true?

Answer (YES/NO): YES